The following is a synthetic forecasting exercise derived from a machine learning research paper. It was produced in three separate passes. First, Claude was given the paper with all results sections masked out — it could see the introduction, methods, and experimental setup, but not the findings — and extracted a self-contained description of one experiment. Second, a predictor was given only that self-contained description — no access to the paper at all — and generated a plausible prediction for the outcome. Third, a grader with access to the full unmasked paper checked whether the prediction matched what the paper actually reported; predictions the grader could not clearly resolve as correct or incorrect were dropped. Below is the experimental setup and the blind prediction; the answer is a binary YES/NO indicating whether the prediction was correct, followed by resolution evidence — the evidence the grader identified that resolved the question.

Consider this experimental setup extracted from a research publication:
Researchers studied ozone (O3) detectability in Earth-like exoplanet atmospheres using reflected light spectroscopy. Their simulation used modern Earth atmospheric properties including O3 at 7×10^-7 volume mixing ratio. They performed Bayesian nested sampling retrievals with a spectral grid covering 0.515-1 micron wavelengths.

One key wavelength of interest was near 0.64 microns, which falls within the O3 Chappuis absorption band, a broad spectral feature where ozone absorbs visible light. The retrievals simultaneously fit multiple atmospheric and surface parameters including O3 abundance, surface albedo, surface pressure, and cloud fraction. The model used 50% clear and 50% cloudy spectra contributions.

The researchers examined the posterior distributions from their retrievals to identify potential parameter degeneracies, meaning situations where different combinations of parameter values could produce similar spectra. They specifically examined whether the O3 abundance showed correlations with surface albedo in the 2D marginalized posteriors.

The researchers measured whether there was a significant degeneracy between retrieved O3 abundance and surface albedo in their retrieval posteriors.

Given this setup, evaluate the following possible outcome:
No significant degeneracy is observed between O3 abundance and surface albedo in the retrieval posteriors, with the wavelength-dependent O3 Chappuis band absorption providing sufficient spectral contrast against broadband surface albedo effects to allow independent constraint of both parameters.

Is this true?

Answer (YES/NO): NO